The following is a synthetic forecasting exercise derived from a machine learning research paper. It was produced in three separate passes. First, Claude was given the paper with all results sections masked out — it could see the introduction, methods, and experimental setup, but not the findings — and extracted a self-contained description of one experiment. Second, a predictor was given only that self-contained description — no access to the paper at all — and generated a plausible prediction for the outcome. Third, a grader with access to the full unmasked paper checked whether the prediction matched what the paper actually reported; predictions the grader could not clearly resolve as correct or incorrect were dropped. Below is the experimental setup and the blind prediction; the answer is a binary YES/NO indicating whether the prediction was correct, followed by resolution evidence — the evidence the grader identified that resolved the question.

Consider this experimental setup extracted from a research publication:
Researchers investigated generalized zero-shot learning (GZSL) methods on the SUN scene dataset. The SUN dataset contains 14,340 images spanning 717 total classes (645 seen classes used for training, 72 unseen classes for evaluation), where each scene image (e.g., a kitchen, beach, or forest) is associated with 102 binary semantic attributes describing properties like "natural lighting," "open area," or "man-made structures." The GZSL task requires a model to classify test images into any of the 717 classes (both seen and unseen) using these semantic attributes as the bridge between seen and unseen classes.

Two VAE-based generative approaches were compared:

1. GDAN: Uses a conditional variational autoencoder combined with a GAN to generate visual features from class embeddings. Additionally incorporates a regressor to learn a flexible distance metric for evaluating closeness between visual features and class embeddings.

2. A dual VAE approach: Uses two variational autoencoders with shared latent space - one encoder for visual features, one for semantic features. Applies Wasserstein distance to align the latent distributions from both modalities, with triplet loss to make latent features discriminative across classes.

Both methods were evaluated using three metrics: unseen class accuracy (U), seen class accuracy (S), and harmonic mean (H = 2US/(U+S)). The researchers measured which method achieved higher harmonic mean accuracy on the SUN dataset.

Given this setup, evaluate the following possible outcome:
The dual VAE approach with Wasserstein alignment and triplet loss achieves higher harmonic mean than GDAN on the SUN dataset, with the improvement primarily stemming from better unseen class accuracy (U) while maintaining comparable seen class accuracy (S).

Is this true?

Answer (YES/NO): NO